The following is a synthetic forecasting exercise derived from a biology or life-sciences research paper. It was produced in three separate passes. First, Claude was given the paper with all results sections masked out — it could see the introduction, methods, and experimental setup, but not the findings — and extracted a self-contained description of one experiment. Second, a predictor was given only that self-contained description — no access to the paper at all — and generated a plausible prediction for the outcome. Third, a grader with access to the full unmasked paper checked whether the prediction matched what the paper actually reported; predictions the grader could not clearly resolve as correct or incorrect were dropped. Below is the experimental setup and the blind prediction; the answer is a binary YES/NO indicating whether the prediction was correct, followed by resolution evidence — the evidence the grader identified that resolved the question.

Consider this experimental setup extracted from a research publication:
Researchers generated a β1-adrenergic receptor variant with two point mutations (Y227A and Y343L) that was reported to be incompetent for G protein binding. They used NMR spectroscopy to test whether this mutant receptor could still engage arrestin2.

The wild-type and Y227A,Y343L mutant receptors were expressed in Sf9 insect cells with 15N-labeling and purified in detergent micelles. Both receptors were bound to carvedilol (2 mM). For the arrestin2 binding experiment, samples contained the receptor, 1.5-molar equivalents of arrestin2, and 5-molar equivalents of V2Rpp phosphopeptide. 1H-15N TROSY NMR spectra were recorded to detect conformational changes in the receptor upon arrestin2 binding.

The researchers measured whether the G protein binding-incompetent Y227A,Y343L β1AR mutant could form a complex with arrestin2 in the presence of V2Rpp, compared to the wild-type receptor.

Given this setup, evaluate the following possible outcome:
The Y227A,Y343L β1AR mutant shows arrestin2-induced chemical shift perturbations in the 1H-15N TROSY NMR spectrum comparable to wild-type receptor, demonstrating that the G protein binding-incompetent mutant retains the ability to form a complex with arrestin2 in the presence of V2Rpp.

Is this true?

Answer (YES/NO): NO